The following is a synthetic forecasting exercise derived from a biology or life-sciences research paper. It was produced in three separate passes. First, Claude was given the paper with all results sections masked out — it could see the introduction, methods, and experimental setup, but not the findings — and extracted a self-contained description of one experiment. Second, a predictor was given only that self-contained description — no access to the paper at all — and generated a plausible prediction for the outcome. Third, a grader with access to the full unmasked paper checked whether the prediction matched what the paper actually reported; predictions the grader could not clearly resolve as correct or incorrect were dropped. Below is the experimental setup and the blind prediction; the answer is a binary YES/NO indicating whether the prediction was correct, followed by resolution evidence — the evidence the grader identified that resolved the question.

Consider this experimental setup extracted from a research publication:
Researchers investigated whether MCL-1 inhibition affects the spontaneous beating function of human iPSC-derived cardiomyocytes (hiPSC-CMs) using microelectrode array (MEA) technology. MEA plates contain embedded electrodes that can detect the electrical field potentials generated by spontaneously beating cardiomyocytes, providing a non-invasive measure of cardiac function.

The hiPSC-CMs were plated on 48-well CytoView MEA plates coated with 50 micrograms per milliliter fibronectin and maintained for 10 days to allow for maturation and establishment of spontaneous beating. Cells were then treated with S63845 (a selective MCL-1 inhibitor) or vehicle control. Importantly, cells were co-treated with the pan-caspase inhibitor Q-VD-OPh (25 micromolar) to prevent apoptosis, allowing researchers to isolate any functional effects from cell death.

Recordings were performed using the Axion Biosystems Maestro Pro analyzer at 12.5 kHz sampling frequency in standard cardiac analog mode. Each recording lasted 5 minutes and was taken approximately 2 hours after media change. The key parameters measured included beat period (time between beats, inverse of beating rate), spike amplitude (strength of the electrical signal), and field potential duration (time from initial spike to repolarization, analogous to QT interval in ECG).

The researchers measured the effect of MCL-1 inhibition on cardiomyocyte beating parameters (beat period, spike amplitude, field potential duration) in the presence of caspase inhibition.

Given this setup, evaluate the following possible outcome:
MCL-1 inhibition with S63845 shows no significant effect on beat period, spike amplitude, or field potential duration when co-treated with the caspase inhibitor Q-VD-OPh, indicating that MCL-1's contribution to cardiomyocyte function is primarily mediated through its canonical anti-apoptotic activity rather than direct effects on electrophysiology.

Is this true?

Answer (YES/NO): NO